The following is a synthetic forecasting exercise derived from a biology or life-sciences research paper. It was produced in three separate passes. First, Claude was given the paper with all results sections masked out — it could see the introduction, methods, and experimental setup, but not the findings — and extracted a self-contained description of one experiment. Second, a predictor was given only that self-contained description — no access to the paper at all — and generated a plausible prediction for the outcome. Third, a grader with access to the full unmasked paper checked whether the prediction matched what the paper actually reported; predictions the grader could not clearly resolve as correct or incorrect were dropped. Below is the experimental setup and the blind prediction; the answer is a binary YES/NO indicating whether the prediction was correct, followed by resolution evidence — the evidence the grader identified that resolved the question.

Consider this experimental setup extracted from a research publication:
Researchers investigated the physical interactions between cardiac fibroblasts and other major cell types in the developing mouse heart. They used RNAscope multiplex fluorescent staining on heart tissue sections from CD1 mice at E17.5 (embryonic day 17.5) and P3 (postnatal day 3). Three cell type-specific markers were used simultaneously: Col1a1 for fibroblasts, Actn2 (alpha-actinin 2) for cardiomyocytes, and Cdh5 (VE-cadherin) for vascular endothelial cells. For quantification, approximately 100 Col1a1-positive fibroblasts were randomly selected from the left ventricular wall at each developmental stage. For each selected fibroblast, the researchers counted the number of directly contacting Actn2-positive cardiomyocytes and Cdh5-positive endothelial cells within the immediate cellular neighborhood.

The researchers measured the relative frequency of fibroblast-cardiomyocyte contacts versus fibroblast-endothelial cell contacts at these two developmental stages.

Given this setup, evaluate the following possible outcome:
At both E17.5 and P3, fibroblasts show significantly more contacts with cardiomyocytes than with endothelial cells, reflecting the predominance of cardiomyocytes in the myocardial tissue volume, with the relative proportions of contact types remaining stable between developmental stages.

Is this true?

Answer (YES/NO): YES